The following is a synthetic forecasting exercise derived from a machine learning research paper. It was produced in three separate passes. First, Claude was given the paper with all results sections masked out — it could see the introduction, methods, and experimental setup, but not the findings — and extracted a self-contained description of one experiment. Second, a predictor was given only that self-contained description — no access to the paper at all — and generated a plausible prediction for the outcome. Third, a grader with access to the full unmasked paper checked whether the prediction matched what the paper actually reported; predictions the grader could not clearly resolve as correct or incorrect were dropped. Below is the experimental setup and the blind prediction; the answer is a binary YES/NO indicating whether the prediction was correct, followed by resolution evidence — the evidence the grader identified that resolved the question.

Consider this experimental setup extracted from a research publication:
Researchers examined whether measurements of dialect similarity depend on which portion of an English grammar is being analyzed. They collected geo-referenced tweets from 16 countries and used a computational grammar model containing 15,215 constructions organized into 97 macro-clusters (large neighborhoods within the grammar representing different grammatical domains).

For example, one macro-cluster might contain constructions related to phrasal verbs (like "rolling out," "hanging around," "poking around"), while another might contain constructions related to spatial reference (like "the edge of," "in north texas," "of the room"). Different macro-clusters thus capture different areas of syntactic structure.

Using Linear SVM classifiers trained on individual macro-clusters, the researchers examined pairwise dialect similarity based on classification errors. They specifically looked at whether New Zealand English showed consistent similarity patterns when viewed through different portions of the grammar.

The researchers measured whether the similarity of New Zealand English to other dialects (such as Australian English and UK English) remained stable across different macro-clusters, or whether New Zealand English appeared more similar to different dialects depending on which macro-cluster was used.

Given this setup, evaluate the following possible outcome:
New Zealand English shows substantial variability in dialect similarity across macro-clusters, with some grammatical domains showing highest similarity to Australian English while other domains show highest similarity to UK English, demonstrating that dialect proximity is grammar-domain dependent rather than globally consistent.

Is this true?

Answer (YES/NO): YES